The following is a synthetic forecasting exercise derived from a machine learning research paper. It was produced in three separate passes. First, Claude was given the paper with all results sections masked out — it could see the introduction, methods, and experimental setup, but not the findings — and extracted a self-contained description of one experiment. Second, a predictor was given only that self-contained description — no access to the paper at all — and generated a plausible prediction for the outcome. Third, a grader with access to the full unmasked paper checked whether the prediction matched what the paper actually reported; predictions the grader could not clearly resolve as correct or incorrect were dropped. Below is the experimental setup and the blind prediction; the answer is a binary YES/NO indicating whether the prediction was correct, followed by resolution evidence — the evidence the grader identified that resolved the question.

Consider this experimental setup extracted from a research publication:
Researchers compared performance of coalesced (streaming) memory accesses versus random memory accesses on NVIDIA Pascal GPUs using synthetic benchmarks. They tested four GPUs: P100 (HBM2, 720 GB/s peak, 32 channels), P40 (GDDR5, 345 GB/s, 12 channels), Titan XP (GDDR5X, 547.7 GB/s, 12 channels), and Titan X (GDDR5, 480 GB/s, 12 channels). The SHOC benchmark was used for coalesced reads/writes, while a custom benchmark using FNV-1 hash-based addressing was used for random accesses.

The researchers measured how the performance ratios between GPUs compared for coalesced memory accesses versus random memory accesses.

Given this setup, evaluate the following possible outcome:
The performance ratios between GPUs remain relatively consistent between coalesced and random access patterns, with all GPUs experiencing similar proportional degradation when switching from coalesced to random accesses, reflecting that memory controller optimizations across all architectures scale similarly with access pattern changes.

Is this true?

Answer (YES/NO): NO